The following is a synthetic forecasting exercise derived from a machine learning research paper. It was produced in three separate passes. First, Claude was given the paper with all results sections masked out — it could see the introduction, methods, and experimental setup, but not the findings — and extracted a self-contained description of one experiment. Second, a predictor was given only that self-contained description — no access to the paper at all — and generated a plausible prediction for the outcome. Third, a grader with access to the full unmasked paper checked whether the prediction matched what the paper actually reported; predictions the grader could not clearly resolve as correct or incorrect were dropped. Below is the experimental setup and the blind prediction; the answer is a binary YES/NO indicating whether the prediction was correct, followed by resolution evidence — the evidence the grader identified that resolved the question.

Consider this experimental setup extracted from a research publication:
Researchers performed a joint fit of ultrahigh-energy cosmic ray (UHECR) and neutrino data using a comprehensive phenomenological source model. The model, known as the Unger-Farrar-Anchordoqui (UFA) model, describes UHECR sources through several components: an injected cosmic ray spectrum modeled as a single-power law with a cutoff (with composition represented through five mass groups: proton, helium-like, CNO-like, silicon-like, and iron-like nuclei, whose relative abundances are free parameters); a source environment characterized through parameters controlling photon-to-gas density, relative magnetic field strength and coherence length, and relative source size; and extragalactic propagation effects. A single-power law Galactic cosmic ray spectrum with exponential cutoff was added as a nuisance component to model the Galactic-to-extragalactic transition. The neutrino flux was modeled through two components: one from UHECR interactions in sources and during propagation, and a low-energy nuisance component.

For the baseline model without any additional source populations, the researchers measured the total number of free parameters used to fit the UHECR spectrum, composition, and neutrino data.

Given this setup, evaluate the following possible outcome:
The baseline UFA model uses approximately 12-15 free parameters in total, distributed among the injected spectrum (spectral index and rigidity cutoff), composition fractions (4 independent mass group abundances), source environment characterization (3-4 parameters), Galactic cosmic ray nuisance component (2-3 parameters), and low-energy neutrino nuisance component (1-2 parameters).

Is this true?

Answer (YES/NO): NO